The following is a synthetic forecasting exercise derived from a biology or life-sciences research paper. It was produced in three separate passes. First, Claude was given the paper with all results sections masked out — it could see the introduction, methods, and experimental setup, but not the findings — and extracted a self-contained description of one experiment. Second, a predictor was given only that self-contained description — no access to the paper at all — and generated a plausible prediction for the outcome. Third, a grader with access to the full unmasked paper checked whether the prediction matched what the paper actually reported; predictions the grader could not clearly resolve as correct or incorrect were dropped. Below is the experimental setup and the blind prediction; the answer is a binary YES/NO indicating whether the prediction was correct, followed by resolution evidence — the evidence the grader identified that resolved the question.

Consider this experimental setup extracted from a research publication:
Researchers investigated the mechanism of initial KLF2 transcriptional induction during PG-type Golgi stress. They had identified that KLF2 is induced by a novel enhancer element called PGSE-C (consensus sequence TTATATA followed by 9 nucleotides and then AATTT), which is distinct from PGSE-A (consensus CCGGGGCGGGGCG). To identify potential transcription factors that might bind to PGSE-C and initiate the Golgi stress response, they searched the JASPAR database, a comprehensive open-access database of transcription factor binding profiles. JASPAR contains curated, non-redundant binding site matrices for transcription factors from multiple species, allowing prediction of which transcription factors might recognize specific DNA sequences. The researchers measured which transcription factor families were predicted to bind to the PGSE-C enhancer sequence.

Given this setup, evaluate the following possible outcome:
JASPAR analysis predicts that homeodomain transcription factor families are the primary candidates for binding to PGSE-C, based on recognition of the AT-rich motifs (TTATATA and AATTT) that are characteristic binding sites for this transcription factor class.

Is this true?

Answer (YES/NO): NO